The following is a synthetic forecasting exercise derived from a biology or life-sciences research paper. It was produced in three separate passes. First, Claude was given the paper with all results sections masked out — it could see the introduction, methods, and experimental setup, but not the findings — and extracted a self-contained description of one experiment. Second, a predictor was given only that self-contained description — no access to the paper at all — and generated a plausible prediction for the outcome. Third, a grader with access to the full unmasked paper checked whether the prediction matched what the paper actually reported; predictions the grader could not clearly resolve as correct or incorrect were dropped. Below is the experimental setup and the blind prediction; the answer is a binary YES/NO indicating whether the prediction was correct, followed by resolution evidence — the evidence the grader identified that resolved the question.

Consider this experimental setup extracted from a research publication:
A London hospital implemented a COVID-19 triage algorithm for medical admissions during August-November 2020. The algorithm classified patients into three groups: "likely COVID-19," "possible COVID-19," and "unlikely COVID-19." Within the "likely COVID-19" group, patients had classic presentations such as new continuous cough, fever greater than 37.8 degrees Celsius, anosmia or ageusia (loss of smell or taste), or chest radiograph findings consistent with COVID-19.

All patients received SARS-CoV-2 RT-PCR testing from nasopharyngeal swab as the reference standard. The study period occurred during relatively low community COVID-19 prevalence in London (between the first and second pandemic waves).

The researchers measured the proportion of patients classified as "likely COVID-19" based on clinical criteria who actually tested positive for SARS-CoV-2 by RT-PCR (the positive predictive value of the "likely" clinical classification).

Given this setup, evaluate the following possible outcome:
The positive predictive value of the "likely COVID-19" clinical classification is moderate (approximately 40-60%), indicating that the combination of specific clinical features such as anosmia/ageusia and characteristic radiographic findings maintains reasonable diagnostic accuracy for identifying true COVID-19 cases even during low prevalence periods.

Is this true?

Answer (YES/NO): YES